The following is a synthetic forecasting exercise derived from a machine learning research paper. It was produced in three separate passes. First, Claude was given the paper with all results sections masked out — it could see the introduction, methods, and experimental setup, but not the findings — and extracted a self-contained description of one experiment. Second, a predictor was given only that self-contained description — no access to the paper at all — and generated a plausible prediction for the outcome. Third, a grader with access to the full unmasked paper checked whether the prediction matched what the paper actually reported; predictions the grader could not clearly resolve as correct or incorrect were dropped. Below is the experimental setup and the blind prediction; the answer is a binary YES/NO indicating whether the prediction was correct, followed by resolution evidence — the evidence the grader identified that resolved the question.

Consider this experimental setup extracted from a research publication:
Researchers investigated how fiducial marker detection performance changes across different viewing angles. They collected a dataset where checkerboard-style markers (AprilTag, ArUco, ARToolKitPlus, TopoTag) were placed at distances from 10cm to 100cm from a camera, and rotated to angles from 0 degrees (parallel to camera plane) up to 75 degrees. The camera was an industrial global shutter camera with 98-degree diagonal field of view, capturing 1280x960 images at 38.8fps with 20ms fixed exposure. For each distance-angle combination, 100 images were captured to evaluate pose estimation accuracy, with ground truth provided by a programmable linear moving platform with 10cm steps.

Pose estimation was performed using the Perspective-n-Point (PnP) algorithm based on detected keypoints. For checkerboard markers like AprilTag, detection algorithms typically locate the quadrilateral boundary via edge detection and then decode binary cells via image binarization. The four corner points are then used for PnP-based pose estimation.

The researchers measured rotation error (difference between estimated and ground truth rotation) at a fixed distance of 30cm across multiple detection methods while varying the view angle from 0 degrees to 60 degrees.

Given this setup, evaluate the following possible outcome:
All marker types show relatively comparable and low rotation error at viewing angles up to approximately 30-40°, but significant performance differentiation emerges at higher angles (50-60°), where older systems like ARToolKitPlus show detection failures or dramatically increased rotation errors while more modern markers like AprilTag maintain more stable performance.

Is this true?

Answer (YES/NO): NO